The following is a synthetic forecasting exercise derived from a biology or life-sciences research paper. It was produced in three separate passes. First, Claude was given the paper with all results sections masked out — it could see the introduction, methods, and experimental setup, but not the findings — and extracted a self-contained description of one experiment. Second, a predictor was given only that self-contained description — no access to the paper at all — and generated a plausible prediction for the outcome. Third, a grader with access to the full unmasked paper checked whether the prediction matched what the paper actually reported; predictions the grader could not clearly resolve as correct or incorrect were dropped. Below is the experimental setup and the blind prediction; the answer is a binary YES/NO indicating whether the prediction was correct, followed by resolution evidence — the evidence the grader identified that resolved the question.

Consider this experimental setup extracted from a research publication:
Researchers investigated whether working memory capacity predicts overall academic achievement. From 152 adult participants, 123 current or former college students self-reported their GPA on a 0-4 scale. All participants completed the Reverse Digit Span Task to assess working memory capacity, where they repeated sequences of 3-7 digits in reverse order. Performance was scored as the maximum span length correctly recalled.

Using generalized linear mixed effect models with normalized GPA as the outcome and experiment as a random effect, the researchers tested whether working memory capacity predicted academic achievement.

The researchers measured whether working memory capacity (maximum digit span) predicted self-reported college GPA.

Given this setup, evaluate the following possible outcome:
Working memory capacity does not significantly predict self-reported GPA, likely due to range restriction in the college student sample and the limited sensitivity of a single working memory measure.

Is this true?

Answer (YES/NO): YES